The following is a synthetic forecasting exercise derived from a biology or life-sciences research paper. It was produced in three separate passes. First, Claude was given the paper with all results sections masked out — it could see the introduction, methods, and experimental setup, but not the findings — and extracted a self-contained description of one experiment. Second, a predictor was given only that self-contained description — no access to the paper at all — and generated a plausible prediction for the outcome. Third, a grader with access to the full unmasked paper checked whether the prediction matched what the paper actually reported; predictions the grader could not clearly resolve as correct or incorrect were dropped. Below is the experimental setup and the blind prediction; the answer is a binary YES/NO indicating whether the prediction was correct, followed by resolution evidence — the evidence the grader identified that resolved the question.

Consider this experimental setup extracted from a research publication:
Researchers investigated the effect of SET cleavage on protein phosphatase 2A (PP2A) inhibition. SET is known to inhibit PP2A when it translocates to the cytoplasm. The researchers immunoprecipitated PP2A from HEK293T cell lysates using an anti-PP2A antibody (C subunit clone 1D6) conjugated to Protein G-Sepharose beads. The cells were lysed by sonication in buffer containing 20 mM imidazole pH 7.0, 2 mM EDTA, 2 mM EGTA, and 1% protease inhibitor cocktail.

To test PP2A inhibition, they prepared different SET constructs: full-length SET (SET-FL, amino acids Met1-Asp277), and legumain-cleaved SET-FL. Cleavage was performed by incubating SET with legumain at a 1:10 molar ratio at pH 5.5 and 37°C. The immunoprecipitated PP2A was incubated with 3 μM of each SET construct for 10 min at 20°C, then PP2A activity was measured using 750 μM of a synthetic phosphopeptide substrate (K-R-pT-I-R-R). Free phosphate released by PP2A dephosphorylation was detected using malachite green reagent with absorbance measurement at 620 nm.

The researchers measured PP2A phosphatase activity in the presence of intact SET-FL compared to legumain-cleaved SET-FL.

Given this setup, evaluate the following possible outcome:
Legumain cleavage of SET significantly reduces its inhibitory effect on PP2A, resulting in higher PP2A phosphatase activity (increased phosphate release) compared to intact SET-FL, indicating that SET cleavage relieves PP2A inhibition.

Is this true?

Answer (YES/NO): NO